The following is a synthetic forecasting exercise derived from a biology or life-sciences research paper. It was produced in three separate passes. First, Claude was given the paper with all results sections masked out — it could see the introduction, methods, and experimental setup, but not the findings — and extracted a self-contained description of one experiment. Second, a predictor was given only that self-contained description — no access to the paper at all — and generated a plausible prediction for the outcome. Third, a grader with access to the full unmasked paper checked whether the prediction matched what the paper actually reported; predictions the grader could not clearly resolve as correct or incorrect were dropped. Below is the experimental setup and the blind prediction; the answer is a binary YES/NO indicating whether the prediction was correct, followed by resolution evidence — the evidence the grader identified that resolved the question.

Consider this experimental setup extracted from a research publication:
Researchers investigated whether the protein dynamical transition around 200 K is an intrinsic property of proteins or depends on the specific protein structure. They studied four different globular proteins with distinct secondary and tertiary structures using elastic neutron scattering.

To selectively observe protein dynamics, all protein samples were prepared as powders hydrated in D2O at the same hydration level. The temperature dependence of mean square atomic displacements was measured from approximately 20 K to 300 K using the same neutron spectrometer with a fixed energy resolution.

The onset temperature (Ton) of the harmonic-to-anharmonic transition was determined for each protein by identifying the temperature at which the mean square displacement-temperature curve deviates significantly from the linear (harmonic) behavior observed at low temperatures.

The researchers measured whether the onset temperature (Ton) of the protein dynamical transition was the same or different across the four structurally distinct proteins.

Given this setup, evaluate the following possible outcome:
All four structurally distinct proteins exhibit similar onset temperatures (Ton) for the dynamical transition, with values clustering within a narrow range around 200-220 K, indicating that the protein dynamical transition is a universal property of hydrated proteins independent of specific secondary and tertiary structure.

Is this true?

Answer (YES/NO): NO